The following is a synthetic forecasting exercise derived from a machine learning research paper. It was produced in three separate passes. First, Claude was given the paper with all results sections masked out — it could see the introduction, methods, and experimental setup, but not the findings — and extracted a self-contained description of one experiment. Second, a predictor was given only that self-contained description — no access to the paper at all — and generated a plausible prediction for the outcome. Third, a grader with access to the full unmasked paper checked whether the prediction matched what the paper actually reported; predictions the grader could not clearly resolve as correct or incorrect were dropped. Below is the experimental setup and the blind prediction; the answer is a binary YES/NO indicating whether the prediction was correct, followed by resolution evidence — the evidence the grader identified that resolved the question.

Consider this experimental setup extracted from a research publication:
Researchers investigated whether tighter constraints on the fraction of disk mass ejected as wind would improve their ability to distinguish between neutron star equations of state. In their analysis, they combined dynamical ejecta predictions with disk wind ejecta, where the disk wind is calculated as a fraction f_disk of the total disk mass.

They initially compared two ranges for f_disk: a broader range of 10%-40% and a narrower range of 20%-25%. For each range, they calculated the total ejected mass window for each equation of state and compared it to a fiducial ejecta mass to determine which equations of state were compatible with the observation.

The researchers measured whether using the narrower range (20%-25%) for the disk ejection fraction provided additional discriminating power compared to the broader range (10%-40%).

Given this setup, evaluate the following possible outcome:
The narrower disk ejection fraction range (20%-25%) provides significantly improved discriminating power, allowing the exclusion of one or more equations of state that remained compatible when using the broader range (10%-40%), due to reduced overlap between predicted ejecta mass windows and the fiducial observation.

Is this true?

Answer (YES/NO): NO